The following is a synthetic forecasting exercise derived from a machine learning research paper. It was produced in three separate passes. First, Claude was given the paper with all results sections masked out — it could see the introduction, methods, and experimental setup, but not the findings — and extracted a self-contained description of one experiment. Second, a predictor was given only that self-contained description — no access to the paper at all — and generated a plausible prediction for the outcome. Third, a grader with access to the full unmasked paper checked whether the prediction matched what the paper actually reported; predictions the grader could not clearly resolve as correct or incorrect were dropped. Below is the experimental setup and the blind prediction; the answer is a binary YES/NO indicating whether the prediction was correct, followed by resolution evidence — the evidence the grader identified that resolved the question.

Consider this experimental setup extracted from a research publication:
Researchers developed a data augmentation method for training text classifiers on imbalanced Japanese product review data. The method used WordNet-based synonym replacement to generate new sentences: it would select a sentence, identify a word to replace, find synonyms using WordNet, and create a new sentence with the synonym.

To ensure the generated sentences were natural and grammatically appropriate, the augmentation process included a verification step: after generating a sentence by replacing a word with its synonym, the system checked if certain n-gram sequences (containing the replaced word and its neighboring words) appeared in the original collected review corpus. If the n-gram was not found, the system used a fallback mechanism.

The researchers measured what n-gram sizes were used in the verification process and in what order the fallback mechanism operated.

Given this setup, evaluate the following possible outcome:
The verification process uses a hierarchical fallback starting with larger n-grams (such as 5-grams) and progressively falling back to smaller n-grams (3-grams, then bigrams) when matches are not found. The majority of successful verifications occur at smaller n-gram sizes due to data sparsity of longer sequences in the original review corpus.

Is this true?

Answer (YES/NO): NO